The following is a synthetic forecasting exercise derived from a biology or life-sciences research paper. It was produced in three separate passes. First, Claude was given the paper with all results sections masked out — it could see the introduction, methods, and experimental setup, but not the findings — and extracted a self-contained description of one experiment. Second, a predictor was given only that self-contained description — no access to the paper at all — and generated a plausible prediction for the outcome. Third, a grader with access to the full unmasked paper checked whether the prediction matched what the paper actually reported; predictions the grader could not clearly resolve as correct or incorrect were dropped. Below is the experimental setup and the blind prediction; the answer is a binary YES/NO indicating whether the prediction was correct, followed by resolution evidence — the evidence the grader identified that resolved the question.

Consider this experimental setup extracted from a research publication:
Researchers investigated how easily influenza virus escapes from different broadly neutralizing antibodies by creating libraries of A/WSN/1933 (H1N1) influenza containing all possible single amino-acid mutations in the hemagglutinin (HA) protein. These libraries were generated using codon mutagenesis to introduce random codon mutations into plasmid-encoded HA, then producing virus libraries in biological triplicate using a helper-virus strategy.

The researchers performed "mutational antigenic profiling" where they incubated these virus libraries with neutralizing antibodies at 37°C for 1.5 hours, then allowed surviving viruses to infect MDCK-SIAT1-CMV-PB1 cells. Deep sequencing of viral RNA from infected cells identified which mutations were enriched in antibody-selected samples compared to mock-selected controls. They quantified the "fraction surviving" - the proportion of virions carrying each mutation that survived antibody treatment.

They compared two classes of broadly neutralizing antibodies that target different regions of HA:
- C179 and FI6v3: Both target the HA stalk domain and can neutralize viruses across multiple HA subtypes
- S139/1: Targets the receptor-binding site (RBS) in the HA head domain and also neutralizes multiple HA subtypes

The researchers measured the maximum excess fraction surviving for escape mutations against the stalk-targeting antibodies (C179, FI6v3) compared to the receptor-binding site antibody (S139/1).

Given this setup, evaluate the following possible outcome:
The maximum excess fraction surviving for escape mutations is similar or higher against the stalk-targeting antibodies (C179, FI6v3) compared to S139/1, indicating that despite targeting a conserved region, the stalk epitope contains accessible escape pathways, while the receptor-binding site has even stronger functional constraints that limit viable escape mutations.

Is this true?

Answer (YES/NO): NO